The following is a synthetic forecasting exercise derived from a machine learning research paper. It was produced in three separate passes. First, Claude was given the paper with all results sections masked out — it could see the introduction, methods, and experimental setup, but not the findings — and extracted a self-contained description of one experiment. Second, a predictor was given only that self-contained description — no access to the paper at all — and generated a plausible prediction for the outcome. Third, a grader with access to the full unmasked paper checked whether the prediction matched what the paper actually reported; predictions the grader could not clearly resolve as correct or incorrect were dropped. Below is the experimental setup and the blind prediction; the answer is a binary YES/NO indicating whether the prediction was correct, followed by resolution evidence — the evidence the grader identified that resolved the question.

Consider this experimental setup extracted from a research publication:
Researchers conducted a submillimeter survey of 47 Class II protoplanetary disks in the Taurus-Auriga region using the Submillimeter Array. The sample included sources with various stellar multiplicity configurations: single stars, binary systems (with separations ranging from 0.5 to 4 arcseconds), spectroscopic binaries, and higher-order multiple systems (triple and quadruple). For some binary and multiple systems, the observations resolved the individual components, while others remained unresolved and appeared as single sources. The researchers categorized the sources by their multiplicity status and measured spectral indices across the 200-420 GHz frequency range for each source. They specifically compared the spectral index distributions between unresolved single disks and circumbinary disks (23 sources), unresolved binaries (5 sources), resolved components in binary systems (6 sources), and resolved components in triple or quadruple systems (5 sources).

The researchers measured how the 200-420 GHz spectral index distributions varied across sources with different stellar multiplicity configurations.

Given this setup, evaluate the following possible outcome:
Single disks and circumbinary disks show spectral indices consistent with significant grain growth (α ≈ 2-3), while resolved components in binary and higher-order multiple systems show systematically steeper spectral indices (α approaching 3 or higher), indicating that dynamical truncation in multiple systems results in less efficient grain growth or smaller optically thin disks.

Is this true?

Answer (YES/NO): NO